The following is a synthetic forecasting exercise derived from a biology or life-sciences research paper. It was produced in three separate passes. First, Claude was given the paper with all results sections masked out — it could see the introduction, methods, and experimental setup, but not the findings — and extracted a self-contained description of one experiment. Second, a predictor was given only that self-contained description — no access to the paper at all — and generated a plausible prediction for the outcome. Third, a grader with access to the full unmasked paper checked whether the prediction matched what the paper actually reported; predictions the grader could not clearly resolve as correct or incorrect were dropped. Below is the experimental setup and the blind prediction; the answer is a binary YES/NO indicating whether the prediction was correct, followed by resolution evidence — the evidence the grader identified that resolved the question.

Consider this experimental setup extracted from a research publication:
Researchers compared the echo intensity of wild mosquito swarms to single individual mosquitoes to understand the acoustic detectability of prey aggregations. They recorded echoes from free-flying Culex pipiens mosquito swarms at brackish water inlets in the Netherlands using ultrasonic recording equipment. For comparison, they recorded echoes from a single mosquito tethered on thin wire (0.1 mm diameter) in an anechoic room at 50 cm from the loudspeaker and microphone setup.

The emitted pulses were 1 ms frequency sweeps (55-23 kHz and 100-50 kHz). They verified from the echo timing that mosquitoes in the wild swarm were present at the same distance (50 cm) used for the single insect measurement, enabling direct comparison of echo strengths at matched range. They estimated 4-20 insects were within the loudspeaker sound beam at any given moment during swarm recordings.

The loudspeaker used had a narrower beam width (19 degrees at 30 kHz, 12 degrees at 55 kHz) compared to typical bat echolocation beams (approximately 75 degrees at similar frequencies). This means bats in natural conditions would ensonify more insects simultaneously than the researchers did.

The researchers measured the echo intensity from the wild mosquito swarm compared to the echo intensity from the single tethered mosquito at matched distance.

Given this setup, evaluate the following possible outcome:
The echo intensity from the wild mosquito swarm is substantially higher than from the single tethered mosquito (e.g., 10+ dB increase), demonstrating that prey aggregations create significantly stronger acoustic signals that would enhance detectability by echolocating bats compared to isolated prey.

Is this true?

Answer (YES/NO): YES